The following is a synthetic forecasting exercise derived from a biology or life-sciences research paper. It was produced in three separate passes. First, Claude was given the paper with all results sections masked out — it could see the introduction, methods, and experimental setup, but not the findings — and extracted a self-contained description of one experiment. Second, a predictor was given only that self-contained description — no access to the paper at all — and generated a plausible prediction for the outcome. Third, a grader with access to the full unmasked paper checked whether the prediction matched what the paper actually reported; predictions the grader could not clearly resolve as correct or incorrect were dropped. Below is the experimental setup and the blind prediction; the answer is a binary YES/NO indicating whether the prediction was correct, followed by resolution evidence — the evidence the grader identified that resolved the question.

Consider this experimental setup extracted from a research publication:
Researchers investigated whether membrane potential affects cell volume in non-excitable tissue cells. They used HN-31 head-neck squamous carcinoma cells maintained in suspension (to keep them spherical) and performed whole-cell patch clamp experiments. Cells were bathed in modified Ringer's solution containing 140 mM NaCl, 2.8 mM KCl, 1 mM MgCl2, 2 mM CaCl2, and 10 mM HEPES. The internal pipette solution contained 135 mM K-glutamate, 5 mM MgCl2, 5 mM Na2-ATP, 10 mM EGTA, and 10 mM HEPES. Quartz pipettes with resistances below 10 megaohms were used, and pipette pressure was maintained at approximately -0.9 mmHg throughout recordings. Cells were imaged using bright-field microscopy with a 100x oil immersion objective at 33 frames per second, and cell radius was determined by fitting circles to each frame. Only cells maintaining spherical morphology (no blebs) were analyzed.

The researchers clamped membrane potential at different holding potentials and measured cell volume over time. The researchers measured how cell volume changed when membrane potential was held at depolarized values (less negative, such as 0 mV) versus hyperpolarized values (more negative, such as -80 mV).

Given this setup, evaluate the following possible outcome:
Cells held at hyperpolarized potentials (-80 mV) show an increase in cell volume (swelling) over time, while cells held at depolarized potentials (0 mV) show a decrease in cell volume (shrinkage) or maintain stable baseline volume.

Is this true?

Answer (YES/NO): NO